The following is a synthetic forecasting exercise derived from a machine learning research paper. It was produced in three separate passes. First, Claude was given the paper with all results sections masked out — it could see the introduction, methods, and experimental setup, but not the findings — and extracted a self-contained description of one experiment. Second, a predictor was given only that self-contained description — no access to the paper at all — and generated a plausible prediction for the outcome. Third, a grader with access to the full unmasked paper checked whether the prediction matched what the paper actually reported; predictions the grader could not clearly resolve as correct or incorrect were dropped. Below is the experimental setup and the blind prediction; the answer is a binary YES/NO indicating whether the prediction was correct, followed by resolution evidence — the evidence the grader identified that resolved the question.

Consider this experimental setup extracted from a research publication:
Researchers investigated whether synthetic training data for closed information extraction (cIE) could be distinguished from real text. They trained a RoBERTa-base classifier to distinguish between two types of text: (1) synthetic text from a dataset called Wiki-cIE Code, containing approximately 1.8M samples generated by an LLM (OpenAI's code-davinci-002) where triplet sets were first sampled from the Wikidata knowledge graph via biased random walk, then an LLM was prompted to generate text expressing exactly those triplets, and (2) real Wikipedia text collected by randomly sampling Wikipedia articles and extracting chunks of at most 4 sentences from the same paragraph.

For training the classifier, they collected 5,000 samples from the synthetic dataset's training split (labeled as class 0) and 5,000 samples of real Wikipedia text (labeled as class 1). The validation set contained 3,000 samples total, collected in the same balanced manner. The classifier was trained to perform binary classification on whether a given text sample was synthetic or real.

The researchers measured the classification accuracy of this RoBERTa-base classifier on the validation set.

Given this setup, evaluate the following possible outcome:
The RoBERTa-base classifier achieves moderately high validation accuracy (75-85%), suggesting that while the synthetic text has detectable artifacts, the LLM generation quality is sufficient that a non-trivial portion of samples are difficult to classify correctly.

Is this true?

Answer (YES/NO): NO